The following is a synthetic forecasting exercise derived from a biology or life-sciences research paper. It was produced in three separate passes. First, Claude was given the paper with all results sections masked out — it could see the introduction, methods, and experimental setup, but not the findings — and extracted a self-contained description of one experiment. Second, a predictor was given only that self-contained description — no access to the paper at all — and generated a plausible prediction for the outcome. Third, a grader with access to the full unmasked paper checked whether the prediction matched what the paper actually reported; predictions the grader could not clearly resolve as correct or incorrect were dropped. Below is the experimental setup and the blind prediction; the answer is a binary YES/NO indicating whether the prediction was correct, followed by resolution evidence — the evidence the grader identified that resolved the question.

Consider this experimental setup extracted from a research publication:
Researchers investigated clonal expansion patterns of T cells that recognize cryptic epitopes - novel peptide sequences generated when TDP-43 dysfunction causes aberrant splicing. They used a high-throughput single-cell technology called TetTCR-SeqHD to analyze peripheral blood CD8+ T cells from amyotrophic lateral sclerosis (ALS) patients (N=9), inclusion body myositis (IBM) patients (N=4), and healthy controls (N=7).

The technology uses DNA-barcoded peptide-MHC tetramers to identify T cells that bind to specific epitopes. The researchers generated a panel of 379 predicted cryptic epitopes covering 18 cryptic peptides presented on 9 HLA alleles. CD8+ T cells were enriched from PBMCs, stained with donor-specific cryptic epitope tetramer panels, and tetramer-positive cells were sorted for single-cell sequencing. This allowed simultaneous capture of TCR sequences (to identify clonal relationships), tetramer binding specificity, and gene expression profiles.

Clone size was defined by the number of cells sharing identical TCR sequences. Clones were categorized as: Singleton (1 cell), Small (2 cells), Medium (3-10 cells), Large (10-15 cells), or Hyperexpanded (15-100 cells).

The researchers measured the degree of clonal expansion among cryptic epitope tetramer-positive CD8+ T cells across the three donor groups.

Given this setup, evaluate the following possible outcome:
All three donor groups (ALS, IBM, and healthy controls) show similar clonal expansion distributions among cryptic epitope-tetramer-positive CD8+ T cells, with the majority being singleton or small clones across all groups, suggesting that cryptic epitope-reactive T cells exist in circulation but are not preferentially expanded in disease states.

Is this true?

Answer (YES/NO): NO